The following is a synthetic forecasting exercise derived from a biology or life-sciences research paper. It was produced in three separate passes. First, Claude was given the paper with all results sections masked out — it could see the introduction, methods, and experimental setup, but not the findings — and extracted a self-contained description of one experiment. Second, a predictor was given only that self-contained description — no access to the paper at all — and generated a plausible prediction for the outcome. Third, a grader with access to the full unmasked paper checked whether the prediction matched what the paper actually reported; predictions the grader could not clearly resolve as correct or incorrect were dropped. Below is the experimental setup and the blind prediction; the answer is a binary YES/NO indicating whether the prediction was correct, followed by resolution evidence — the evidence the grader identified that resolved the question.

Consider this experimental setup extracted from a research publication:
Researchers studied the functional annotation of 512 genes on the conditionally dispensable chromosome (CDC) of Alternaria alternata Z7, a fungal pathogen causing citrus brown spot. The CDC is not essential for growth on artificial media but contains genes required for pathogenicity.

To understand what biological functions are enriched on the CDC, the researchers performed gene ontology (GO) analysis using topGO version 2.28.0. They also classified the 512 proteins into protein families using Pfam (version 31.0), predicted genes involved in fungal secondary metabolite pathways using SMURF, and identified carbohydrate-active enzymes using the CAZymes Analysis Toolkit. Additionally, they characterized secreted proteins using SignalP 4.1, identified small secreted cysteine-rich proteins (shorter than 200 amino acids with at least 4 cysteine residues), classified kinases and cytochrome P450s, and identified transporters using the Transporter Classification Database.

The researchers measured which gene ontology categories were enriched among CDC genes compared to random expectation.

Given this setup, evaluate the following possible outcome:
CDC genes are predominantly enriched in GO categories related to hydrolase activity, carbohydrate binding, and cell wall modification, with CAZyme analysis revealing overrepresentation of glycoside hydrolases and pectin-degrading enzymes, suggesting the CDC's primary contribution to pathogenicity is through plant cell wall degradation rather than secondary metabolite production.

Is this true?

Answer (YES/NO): NO